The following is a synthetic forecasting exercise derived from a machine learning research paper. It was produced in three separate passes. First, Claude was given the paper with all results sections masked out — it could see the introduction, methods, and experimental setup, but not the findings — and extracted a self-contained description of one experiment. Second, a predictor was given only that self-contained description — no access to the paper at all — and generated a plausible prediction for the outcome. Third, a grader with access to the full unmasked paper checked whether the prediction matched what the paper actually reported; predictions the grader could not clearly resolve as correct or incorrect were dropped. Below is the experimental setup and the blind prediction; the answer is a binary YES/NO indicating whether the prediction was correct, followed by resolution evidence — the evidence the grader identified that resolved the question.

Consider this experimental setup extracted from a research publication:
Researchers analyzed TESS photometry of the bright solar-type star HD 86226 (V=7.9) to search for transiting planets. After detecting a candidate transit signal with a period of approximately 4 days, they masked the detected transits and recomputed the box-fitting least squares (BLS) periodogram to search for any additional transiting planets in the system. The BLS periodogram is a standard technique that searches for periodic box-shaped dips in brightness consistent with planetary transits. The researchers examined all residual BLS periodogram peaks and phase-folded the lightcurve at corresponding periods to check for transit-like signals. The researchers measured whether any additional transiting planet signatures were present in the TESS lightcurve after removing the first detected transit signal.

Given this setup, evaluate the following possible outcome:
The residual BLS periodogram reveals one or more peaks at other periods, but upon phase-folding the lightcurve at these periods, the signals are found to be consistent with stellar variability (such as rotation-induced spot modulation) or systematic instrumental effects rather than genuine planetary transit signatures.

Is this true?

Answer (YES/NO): NO